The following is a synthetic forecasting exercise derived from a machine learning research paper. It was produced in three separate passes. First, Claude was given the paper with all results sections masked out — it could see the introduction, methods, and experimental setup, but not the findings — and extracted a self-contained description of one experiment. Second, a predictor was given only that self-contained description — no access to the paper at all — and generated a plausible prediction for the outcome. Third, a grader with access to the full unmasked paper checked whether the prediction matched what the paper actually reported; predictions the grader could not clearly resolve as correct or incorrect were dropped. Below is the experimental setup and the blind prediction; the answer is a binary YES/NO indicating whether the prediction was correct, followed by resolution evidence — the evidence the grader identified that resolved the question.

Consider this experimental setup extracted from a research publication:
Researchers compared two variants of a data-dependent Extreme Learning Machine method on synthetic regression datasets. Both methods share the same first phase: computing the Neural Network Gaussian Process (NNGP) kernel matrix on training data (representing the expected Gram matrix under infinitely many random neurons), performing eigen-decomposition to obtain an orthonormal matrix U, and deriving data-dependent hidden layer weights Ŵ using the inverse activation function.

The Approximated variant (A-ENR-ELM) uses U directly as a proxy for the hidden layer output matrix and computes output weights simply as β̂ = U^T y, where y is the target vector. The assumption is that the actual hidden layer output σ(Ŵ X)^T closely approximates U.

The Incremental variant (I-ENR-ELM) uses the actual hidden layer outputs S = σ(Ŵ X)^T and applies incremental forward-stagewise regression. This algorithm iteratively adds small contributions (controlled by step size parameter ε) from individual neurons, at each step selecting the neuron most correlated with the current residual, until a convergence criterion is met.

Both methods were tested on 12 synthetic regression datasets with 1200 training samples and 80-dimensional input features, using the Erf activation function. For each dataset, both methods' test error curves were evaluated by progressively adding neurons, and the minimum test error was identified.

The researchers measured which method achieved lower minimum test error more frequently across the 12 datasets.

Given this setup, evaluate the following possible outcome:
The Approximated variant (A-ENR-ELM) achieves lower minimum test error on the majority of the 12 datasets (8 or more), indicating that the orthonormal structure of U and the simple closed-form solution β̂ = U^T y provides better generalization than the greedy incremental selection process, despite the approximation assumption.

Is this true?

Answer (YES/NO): YES